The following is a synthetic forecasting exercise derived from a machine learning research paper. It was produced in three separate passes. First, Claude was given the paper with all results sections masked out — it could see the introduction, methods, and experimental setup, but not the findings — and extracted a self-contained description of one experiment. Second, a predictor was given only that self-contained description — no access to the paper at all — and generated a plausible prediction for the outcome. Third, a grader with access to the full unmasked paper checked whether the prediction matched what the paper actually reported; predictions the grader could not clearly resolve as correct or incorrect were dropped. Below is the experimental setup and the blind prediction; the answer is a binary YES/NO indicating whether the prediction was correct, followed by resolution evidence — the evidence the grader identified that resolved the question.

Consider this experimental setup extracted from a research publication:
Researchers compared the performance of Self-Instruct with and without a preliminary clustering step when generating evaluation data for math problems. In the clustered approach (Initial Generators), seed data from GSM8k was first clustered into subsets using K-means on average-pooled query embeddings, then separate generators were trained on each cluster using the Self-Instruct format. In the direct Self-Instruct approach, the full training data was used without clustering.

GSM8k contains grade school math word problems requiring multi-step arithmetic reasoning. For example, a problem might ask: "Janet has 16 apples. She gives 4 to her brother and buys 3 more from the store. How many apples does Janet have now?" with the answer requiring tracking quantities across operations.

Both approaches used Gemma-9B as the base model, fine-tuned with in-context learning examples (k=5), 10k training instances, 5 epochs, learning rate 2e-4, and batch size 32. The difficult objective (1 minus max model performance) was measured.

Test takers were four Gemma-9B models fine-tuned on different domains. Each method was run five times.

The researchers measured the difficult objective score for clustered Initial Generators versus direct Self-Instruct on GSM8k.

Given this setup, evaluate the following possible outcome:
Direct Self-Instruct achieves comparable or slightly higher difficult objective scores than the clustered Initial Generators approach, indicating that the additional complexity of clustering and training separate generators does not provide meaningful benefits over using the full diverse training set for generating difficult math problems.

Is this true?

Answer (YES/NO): NO